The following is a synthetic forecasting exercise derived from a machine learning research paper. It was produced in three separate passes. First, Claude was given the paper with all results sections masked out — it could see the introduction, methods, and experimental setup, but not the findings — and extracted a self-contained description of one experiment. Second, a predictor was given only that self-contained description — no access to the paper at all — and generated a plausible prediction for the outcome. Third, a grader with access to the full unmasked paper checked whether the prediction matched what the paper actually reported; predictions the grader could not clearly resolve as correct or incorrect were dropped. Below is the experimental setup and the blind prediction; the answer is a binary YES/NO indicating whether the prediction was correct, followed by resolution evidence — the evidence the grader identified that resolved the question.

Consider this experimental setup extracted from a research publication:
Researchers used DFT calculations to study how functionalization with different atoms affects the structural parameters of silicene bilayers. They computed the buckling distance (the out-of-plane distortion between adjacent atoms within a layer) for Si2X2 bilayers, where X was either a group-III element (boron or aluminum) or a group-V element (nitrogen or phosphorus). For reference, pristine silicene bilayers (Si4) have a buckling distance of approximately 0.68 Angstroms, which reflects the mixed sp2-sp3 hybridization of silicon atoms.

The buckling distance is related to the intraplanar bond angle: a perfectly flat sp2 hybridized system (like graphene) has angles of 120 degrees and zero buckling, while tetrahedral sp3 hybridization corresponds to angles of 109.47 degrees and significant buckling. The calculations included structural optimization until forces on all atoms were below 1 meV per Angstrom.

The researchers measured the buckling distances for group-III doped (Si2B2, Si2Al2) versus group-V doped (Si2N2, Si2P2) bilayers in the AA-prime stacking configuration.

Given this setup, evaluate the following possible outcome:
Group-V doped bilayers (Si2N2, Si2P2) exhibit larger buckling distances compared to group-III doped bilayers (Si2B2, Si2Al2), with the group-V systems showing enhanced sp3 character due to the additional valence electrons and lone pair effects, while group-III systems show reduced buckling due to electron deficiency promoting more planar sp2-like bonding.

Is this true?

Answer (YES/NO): YES